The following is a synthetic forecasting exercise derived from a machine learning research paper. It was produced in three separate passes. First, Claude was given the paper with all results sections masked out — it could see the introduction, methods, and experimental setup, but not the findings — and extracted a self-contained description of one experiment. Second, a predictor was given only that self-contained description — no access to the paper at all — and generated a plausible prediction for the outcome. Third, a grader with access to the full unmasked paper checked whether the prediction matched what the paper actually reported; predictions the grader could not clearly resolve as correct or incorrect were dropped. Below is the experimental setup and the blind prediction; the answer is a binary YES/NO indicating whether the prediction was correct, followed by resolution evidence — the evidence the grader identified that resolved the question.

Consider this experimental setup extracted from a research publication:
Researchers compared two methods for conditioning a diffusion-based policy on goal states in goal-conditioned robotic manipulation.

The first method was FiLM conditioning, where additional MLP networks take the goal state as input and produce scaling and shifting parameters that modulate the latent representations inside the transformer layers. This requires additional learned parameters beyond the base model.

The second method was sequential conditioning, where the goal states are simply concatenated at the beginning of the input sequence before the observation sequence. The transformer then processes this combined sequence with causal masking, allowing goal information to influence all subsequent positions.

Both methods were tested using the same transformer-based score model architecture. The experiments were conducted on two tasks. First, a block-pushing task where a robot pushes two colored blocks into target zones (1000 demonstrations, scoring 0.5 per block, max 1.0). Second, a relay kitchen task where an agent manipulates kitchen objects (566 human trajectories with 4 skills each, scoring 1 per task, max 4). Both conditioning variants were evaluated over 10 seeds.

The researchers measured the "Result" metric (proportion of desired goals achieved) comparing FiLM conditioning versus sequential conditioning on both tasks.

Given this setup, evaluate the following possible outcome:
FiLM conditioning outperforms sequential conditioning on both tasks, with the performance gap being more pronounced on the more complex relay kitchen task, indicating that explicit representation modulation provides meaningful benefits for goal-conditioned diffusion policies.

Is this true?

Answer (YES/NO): NO